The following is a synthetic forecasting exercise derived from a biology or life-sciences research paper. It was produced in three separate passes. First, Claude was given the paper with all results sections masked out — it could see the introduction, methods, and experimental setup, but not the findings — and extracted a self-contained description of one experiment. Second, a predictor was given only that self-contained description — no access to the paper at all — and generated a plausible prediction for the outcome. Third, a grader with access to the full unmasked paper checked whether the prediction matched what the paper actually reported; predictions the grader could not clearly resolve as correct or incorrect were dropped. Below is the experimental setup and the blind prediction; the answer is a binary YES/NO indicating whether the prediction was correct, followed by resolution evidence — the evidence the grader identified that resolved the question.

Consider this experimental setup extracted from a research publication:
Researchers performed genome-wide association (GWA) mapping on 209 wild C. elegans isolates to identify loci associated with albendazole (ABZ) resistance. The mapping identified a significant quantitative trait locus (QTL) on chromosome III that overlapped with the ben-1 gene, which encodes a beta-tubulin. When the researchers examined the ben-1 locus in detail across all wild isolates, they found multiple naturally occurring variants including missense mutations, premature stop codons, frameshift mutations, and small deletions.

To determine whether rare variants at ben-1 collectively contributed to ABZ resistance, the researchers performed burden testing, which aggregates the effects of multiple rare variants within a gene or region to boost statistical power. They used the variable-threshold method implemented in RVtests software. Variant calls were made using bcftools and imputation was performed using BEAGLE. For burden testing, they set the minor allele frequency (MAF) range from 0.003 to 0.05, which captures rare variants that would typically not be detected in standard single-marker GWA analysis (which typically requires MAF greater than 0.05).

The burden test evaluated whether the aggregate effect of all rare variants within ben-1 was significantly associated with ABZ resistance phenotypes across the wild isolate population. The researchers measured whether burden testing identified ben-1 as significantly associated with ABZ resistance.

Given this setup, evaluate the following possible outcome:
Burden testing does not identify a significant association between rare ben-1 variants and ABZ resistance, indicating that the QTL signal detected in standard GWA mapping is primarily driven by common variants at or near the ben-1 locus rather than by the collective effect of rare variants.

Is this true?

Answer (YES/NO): NO